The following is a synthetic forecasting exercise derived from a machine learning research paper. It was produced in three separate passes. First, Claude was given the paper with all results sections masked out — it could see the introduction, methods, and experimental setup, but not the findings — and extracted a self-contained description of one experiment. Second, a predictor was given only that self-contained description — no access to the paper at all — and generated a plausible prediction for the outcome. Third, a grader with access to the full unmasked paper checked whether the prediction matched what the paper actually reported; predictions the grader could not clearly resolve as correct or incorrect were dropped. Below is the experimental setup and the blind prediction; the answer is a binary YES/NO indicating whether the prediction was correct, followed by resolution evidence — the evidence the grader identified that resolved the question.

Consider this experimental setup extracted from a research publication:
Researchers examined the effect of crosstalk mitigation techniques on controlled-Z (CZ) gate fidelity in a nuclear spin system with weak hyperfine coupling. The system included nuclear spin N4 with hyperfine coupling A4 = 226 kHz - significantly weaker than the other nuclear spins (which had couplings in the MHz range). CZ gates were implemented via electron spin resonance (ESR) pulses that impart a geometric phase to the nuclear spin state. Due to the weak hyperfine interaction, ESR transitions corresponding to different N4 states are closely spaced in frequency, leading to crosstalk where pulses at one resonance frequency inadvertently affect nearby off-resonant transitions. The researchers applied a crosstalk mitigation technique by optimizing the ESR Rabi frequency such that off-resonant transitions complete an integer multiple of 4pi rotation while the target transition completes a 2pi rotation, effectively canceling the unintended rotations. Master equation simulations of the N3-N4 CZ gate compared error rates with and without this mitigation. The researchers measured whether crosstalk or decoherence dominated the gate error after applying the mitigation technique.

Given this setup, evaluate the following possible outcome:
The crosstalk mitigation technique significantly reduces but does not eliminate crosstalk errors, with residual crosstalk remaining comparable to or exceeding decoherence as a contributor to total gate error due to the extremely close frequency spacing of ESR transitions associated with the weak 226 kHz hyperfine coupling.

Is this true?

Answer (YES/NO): YES